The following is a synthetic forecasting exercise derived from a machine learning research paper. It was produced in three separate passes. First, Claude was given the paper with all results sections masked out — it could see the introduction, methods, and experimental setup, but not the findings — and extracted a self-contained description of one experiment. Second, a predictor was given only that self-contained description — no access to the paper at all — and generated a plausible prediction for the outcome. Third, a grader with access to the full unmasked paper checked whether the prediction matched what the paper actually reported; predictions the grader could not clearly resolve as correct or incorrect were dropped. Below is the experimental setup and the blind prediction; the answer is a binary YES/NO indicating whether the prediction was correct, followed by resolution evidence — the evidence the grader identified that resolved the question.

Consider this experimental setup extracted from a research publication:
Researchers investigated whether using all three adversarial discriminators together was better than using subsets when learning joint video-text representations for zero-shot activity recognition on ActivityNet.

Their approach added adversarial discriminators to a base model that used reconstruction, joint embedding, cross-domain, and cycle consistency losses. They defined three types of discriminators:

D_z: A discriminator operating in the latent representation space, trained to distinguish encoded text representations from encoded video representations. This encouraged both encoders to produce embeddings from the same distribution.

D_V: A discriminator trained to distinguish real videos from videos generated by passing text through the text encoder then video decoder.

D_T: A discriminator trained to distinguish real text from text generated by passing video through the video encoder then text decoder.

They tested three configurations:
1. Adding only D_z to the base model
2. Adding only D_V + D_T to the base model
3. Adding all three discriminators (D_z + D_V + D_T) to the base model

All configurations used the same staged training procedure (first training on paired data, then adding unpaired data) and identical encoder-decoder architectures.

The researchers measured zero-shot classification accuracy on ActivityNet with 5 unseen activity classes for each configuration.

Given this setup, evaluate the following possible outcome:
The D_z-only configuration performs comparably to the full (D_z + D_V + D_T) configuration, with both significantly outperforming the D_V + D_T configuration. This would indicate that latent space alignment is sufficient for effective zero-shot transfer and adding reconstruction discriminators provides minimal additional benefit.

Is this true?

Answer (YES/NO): NO